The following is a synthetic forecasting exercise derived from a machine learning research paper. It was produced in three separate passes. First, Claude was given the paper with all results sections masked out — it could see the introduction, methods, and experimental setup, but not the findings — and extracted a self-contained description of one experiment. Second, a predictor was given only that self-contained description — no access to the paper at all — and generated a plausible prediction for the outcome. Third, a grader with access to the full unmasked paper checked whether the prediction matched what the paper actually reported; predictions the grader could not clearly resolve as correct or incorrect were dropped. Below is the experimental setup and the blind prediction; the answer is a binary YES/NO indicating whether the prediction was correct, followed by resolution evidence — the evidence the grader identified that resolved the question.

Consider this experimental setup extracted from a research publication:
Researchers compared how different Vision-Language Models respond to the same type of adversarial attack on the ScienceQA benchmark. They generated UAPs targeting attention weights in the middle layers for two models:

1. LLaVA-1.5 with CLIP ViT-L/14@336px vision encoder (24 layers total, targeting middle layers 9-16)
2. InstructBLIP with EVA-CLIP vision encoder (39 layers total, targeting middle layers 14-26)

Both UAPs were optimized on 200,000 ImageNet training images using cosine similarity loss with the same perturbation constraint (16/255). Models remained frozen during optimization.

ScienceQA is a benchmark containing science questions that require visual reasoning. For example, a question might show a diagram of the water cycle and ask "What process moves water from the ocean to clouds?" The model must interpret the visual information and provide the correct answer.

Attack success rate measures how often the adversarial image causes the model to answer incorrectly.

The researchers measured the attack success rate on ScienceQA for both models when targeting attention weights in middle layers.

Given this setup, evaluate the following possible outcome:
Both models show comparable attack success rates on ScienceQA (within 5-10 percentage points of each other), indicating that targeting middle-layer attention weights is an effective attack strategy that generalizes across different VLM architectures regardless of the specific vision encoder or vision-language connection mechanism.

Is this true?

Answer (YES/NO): NO